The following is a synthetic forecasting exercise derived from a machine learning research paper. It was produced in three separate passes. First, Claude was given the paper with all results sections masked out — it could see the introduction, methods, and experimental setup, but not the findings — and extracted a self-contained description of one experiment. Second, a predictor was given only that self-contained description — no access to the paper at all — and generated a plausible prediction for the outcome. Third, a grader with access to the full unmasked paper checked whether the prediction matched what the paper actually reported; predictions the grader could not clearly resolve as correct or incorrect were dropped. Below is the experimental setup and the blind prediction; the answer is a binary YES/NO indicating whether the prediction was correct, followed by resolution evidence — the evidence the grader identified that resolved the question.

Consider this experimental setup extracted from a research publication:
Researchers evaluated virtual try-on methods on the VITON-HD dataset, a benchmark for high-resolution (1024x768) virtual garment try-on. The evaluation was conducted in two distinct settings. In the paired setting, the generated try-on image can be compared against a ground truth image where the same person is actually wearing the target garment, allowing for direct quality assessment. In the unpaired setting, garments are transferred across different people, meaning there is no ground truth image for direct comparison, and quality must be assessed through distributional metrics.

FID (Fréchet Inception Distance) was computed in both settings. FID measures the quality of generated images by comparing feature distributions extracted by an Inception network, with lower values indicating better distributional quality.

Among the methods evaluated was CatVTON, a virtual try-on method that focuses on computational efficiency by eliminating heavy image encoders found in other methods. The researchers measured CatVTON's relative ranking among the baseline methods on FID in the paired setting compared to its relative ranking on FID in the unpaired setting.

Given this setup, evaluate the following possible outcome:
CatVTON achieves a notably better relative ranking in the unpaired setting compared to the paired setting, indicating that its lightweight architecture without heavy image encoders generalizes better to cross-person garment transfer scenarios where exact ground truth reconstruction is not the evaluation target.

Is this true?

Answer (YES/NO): NO